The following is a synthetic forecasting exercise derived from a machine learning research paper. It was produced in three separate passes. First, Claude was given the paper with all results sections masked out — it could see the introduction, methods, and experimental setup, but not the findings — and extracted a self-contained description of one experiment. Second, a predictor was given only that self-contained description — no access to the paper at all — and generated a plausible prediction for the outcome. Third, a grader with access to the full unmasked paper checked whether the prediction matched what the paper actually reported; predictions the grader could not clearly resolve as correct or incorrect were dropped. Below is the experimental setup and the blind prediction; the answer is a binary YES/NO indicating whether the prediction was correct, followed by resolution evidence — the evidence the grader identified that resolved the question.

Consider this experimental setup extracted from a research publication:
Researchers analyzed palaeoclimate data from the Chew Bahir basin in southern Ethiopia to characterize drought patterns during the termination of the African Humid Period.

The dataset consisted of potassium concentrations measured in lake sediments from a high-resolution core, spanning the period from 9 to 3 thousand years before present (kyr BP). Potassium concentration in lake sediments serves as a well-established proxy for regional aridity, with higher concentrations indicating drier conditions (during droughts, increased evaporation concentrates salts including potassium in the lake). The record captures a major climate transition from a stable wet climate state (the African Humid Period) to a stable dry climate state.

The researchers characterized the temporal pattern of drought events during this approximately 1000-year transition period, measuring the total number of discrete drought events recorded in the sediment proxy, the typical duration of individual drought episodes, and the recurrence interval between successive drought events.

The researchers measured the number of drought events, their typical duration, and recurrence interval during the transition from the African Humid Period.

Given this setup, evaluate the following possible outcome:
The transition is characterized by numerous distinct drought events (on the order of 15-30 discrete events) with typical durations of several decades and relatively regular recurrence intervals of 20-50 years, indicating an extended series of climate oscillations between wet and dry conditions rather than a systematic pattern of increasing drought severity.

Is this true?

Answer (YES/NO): NO